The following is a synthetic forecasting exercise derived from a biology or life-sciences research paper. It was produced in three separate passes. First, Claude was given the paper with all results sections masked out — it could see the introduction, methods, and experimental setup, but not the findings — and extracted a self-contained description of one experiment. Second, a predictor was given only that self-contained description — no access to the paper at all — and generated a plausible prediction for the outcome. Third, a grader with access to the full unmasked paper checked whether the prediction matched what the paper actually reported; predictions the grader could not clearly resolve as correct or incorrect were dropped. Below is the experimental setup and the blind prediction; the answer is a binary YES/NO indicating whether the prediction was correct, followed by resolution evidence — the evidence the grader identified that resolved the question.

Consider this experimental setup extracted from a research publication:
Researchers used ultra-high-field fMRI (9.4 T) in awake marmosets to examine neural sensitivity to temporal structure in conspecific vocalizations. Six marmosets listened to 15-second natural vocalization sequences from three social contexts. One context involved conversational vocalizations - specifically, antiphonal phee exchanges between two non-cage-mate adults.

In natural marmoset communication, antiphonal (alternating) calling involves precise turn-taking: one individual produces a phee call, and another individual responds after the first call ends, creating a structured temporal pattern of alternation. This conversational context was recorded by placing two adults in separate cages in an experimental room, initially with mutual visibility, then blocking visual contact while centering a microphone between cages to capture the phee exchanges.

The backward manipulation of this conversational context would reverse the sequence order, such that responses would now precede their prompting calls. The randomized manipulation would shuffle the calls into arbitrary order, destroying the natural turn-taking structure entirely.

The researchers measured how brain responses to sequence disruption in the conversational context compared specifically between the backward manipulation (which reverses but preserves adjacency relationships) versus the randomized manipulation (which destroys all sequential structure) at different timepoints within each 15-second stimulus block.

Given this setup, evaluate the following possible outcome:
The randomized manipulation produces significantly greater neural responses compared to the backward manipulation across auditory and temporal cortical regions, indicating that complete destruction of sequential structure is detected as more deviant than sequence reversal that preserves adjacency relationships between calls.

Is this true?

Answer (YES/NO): NO